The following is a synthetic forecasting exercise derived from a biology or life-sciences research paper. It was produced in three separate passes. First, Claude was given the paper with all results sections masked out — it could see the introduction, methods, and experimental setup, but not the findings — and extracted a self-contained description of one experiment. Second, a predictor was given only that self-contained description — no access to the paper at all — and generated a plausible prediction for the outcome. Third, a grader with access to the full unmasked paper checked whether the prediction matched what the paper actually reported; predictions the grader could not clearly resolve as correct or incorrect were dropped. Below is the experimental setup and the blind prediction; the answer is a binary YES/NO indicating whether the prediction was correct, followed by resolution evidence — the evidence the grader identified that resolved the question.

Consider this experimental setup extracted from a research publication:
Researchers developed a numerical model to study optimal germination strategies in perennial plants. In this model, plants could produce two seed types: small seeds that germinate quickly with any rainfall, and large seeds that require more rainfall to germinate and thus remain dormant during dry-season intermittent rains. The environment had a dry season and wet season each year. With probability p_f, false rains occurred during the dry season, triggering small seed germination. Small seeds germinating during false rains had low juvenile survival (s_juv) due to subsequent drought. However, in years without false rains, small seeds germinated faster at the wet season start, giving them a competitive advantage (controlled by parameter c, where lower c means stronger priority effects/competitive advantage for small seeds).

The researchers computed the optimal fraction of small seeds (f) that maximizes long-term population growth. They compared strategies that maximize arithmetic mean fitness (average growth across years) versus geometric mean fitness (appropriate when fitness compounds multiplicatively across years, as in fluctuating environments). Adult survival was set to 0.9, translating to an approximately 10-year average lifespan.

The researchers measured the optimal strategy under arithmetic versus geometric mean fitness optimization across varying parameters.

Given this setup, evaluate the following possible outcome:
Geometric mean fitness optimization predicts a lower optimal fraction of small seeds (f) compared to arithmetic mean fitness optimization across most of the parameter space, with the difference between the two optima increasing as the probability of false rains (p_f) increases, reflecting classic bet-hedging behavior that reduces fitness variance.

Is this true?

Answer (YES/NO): NO